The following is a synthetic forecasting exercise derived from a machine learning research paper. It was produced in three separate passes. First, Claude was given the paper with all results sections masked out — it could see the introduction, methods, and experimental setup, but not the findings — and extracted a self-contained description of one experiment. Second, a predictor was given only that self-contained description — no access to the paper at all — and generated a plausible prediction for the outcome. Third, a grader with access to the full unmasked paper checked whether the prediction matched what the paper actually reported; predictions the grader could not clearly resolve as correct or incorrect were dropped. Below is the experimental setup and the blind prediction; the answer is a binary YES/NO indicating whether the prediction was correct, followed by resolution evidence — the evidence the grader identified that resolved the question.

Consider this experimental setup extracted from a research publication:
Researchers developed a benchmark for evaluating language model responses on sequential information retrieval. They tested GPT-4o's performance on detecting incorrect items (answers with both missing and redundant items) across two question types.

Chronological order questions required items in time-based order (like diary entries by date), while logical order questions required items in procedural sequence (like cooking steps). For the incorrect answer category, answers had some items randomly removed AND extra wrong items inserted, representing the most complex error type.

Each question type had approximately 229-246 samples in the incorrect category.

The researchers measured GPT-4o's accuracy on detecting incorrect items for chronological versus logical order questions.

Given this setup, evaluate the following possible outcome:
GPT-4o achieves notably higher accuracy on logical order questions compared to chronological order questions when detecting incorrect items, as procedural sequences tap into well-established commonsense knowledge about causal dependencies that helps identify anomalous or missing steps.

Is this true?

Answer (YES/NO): NO